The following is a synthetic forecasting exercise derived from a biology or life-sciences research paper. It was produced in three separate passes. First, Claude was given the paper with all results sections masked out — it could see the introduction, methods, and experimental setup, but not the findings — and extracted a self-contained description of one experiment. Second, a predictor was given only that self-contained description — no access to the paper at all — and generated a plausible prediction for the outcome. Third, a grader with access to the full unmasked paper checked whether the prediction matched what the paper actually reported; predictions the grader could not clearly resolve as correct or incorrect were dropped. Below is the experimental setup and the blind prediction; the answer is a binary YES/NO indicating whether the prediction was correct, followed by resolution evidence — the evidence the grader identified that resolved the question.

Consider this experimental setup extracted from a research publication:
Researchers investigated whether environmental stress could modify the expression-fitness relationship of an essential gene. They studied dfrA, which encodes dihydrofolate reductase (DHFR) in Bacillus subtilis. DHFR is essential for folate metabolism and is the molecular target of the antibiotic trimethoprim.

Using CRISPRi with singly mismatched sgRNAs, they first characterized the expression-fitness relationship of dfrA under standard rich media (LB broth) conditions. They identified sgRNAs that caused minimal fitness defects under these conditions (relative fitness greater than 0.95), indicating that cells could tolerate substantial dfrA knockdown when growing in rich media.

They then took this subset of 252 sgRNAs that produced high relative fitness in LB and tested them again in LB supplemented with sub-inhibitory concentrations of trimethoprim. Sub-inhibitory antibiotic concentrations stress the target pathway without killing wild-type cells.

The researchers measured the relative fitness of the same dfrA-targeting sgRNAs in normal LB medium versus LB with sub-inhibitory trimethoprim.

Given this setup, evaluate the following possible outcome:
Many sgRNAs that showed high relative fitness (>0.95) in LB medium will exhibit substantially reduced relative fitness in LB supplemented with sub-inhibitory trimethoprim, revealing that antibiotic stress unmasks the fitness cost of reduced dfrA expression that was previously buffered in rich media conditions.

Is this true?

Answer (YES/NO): YES